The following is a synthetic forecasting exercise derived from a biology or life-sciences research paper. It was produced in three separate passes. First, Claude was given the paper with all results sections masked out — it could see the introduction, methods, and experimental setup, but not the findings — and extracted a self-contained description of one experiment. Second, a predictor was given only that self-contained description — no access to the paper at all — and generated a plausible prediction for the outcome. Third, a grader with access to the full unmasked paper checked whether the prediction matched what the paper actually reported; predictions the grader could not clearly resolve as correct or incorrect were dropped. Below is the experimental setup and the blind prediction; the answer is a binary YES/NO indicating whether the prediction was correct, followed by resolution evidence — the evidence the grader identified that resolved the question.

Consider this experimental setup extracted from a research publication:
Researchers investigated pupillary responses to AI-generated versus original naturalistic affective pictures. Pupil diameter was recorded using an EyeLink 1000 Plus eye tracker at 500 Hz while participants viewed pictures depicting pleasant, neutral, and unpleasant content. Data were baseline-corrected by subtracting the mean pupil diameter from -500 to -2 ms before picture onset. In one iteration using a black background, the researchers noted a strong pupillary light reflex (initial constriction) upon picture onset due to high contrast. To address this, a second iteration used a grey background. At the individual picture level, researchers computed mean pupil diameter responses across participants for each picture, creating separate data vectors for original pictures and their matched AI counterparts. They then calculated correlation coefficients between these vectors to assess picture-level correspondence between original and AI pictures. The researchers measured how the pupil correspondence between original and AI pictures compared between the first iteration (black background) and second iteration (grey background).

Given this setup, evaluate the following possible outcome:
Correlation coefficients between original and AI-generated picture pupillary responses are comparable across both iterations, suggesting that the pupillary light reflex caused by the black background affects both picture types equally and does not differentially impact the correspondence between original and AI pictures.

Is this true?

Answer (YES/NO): NO